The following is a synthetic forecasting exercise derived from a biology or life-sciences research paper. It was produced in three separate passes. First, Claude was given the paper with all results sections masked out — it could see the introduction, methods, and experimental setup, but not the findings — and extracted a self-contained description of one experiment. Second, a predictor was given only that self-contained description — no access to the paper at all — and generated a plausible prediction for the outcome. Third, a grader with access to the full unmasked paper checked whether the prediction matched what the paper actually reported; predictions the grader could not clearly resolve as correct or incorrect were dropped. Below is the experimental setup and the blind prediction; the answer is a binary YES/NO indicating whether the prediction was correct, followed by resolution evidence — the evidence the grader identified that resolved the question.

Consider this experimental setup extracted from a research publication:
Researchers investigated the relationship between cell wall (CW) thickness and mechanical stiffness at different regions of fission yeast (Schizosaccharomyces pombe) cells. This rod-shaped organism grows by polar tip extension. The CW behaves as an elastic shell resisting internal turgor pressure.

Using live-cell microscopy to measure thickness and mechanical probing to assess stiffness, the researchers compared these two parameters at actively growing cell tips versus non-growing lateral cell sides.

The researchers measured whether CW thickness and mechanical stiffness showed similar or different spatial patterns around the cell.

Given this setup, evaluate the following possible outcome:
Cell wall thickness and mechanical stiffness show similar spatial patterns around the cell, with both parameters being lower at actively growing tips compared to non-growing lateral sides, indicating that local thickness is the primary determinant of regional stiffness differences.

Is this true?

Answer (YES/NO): NO